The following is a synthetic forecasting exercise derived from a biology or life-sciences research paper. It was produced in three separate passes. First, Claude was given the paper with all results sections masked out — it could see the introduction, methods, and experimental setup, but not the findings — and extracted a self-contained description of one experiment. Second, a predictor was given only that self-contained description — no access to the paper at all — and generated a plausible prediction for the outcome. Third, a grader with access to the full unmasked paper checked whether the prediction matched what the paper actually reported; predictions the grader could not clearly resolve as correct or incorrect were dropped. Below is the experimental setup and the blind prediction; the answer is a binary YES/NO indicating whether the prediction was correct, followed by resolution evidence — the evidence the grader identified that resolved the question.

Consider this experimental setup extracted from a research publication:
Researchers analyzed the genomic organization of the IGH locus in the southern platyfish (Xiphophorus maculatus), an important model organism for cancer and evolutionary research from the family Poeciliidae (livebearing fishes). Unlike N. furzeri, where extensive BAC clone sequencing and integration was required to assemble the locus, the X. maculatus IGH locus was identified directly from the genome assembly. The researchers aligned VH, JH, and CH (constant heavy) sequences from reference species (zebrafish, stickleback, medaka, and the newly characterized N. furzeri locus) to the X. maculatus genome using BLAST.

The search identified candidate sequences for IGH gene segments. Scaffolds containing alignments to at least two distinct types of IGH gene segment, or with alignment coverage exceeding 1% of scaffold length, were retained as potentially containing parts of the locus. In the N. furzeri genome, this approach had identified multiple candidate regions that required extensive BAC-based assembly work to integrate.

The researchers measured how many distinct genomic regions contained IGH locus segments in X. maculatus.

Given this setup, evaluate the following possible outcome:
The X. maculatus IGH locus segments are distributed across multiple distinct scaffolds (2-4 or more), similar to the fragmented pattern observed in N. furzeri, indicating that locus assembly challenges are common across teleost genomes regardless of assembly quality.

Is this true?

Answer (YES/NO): NO